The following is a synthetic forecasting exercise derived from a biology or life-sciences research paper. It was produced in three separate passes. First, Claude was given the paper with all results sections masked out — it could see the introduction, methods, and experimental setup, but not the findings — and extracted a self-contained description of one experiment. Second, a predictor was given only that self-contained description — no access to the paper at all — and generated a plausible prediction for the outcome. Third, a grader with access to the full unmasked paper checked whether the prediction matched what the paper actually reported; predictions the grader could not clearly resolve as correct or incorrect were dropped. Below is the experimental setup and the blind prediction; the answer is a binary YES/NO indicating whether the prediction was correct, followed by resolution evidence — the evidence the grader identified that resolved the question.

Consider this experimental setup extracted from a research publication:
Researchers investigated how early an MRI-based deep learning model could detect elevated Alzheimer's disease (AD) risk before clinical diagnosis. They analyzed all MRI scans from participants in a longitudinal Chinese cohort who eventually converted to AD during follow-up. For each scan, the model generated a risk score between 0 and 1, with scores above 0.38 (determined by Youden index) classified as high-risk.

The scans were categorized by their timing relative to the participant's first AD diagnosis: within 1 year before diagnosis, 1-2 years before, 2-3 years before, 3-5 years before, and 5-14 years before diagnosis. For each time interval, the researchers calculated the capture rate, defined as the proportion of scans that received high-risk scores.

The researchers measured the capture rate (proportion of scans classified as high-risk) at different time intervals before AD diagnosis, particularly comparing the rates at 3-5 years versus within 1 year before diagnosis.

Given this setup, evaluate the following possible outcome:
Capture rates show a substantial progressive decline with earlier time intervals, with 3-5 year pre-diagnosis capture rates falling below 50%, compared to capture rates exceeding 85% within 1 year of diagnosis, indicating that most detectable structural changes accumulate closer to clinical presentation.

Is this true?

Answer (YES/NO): NO